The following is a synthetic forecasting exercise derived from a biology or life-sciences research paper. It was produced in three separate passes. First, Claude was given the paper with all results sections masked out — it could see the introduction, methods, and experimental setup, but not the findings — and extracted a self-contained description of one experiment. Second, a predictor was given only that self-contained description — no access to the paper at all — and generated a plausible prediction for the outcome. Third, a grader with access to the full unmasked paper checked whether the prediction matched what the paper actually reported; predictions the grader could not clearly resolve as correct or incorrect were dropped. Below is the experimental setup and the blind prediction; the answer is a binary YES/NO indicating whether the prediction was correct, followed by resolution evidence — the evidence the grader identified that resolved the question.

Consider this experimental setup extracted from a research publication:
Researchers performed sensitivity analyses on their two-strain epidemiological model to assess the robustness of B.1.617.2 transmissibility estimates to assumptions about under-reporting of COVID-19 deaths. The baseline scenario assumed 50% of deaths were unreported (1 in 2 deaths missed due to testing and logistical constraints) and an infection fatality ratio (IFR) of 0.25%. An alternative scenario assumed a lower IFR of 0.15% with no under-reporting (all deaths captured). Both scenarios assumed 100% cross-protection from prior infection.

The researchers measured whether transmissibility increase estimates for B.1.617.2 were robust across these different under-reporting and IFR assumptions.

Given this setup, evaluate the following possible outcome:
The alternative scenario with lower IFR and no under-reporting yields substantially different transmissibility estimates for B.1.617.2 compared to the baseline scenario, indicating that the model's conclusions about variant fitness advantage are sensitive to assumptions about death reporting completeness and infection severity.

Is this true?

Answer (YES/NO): NO